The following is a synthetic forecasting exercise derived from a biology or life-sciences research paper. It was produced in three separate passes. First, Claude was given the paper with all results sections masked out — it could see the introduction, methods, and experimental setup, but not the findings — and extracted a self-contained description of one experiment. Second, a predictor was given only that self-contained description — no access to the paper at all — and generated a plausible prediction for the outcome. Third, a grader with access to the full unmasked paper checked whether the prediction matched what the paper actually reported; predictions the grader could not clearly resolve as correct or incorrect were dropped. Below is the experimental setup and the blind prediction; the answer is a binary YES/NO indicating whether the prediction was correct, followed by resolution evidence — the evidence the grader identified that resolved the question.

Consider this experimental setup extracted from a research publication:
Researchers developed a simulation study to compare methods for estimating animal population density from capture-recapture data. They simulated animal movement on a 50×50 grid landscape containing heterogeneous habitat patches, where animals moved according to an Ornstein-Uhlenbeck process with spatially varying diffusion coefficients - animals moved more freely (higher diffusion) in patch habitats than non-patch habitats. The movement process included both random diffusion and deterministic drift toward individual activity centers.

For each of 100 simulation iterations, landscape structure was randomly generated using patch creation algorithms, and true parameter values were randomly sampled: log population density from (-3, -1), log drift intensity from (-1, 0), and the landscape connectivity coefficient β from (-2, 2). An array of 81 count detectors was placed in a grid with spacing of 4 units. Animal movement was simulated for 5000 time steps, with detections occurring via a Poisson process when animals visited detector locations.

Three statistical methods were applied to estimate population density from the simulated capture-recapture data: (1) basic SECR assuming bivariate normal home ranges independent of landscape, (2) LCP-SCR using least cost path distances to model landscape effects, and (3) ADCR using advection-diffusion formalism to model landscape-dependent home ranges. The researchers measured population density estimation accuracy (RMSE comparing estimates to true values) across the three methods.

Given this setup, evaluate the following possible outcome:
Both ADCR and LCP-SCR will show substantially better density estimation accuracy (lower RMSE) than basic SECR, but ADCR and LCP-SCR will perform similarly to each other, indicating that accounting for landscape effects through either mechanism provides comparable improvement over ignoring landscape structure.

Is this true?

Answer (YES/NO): NO